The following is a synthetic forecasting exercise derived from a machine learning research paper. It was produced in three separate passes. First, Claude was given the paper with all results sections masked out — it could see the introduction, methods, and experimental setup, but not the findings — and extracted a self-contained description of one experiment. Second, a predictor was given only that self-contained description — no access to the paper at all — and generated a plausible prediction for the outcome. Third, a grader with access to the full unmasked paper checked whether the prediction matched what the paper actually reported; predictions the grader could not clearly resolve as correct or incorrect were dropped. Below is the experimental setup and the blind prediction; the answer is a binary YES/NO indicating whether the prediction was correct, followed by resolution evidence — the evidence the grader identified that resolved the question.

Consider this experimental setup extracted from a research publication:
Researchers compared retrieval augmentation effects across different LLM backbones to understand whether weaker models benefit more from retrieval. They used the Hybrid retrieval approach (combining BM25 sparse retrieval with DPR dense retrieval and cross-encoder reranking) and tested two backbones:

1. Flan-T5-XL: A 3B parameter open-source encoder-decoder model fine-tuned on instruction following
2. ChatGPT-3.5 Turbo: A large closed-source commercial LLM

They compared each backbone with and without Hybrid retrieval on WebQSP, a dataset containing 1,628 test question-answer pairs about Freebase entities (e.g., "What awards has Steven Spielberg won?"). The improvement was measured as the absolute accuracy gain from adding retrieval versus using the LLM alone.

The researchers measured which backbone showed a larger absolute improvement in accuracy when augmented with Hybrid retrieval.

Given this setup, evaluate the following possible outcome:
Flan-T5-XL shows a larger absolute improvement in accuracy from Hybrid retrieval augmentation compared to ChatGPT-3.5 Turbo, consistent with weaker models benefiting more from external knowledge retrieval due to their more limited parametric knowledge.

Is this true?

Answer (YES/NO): YES